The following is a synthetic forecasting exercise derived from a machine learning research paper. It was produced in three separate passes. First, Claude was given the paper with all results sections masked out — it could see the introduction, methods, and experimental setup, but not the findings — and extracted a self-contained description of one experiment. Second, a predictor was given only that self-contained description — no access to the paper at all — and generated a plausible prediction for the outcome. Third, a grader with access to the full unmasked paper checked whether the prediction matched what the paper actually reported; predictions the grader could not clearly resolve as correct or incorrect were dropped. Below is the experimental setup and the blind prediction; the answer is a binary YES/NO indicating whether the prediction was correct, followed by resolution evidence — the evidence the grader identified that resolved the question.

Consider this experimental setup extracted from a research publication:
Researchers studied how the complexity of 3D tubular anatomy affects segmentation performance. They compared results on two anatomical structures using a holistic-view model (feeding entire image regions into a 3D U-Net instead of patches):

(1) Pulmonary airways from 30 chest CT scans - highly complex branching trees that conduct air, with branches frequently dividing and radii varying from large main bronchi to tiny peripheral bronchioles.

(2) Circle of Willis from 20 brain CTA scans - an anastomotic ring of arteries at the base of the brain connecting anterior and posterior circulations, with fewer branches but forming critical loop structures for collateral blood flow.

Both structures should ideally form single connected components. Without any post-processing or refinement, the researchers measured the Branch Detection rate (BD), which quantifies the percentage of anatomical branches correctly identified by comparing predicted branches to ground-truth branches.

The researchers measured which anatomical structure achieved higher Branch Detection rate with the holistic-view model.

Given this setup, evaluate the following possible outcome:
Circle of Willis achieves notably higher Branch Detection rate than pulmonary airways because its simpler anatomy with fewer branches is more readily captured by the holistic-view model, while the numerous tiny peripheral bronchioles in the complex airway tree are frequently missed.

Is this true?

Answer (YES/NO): NO